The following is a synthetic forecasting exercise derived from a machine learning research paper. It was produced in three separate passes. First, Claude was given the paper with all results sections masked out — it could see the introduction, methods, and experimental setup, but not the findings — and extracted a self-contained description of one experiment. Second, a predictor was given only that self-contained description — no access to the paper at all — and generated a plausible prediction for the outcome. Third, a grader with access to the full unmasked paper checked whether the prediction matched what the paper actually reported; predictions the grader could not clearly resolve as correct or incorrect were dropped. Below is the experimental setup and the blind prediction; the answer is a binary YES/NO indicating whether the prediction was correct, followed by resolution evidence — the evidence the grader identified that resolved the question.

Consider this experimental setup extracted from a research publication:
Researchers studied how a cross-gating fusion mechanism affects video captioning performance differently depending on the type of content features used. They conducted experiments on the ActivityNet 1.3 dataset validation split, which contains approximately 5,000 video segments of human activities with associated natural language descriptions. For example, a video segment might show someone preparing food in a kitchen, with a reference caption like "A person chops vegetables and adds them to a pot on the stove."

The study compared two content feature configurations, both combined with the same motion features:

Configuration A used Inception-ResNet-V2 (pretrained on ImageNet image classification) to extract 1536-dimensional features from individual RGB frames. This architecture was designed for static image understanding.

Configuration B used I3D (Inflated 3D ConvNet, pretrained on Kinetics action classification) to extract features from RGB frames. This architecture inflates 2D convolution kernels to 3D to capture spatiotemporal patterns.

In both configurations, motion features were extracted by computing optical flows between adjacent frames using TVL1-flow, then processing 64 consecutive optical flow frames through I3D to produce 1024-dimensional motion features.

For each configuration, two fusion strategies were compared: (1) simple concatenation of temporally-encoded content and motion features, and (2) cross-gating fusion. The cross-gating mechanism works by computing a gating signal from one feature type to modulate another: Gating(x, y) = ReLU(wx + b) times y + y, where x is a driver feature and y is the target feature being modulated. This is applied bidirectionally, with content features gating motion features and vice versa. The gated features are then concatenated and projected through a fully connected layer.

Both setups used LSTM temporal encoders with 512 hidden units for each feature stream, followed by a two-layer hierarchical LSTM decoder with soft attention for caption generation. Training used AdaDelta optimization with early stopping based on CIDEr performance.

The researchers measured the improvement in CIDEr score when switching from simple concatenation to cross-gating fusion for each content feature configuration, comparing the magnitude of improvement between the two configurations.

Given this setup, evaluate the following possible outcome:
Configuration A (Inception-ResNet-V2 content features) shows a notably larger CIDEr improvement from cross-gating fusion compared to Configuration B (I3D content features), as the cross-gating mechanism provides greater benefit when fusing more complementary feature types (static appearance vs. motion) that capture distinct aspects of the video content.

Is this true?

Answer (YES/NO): YES